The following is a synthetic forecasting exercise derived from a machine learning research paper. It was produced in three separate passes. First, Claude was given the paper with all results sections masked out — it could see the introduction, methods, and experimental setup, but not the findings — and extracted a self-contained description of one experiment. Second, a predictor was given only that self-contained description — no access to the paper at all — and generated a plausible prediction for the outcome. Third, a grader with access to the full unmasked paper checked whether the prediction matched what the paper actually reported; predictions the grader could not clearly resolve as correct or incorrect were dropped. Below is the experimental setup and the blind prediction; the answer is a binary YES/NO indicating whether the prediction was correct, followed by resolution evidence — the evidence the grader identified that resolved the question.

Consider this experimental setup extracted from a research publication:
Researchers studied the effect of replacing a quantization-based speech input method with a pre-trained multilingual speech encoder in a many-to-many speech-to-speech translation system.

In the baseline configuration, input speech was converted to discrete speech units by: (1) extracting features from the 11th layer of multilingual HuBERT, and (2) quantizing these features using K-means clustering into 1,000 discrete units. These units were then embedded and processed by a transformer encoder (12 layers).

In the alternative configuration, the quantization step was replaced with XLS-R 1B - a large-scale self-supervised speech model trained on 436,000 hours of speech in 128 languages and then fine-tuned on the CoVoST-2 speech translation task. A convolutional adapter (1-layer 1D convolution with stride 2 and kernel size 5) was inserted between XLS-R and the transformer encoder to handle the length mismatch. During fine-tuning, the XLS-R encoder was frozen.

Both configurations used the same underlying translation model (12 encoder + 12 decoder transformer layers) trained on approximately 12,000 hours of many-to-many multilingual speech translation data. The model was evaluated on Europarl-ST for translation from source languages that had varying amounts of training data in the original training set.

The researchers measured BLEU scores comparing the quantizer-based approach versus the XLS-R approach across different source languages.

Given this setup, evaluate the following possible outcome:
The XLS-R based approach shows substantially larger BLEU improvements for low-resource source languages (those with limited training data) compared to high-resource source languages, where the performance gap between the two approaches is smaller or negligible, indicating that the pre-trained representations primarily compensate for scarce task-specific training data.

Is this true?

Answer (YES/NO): YES